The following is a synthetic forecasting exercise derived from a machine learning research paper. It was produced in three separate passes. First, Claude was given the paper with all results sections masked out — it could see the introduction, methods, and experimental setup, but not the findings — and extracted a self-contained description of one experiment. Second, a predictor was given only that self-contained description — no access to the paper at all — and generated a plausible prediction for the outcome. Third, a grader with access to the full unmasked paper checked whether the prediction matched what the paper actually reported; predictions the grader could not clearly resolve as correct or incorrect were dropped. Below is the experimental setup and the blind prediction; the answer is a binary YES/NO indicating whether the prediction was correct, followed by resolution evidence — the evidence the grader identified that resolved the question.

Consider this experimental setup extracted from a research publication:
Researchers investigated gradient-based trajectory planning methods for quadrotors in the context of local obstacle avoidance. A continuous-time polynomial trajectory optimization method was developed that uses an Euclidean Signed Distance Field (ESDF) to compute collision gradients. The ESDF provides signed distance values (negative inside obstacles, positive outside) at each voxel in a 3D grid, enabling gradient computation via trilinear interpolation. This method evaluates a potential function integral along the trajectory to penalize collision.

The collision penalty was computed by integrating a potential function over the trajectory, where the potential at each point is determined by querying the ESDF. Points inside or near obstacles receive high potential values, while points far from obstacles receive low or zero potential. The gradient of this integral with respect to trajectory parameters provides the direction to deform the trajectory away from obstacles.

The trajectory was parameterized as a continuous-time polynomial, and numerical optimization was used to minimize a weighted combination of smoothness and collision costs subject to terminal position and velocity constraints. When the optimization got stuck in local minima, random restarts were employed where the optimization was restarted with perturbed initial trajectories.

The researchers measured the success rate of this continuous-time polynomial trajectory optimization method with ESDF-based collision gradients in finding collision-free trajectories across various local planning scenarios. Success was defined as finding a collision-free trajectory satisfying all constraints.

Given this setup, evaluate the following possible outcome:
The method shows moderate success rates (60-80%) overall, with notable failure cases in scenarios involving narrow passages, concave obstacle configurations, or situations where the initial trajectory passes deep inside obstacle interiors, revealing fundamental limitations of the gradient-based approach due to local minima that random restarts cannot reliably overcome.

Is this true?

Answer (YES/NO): NO